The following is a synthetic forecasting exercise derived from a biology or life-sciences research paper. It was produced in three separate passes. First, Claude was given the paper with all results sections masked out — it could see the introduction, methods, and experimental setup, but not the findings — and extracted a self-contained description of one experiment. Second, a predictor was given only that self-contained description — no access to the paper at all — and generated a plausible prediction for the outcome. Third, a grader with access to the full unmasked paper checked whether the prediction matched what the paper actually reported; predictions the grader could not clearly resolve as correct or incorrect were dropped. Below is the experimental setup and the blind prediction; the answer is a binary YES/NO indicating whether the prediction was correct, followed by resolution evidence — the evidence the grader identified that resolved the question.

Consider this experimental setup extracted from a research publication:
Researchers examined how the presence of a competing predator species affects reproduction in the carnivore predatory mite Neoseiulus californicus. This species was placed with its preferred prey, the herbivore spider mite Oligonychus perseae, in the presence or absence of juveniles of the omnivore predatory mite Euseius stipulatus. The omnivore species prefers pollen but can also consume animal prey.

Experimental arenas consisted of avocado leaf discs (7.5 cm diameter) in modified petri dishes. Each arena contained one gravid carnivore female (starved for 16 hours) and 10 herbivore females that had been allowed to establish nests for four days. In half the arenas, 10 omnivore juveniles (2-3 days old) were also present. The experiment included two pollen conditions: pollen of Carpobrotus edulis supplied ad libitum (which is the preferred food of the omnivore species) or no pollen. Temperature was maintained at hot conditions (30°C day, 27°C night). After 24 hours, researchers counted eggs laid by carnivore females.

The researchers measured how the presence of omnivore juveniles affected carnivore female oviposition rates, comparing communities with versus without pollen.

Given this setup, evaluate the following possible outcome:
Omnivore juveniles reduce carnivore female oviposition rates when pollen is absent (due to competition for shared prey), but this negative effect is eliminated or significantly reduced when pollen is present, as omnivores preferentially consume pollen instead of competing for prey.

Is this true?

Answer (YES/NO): NO